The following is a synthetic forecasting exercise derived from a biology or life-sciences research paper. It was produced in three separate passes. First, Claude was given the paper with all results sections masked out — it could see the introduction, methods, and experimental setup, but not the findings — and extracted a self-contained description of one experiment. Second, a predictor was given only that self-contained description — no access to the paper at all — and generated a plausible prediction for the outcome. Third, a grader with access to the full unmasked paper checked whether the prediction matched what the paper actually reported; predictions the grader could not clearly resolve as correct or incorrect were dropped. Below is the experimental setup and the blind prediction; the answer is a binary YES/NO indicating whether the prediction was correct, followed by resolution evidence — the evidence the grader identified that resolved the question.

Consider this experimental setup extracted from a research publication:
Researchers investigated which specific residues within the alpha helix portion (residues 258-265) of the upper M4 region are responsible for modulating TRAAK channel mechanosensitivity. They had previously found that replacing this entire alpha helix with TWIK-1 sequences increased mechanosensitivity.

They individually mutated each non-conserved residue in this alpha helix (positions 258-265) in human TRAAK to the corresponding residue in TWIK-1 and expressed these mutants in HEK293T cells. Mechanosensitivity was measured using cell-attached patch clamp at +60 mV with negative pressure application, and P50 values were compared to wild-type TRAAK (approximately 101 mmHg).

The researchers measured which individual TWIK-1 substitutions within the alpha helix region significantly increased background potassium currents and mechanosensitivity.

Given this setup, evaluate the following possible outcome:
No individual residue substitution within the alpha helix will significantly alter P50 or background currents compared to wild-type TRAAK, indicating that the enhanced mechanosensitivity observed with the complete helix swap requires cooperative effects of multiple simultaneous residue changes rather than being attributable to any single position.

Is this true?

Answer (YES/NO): NO